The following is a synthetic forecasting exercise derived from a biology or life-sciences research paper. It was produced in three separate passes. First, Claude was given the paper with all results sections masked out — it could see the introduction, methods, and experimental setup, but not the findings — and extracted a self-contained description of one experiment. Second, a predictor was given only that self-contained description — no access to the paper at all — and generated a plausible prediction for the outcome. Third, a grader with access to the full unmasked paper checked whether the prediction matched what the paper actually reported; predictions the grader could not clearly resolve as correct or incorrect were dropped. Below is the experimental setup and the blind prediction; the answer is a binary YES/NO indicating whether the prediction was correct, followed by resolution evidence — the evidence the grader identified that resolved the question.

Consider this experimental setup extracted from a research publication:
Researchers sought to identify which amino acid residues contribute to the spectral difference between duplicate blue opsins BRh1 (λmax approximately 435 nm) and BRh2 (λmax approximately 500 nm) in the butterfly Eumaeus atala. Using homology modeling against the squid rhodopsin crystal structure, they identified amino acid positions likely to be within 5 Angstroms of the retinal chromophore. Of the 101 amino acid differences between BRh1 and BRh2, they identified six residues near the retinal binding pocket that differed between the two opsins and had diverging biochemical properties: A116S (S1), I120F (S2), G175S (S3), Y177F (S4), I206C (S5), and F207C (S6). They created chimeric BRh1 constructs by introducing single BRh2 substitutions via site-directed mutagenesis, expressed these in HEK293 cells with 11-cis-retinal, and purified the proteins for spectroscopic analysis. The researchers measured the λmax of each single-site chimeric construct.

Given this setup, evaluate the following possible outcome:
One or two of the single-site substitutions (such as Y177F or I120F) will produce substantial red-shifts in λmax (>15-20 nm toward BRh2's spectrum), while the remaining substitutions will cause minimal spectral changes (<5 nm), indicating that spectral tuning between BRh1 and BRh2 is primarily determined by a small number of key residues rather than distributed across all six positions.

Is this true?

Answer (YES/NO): NO